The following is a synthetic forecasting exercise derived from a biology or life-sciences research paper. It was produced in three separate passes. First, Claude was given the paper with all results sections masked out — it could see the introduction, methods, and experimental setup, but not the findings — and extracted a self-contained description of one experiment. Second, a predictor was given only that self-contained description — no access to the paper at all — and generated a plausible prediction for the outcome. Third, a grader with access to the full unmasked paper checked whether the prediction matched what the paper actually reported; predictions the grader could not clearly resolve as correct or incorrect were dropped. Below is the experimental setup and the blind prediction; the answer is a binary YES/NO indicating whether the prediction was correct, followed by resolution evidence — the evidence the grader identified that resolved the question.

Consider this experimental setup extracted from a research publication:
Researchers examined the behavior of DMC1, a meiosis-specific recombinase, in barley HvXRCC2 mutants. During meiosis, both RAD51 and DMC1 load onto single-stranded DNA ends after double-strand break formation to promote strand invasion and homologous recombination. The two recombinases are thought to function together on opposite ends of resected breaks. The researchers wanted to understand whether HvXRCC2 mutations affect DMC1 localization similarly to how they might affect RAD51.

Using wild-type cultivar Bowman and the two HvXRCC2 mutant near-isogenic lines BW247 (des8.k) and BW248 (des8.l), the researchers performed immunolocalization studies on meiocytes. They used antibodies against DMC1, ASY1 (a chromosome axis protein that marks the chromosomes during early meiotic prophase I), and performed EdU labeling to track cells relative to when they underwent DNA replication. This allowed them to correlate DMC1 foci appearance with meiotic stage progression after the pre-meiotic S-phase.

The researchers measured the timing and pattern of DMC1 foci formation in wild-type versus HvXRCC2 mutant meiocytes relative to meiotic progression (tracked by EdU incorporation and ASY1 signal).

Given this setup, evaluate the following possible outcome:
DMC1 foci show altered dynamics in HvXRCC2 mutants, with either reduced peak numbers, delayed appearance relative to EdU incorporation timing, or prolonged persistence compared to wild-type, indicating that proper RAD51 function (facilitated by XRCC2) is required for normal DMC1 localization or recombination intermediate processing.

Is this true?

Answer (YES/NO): NO